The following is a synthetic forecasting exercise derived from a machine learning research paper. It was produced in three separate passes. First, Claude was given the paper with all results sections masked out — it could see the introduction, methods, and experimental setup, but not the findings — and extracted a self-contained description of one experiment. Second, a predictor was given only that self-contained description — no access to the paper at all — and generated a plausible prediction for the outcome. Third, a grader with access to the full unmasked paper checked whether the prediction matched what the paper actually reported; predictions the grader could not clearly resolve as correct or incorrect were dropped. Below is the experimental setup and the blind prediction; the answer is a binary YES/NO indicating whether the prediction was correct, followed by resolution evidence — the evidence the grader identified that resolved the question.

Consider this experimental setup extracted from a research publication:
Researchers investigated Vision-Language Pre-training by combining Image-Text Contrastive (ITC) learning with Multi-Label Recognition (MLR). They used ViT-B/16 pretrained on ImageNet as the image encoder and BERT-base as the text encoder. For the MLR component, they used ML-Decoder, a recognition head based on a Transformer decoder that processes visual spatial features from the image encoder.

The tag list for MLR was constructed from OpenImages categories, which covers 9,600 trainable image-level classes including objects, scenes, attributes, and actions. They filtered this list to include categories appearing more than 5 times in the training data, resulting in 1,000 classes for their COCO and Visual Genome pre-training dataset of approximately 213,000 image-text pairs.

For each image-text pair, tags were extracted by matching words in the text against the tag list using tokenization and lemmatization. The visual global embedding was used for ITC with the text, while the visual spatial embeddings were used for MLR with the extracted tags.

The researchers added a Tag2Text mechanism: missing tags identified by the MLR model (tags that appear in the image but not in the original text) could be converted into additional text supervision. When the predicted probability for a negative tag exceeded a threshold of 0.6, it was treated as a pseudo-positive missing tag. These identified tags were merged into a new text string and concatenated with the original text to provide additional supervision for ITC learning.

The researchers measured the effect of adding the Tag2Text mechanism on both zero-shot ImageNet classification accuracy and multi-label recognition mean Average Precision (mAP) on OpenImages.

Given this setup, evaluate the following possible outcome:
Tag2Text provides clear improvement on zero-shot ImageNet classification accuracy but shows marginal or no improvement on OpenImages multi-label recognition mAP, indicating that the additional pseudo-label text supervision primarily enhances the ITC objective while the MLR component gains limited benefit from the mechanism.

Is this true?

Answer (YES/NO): NO